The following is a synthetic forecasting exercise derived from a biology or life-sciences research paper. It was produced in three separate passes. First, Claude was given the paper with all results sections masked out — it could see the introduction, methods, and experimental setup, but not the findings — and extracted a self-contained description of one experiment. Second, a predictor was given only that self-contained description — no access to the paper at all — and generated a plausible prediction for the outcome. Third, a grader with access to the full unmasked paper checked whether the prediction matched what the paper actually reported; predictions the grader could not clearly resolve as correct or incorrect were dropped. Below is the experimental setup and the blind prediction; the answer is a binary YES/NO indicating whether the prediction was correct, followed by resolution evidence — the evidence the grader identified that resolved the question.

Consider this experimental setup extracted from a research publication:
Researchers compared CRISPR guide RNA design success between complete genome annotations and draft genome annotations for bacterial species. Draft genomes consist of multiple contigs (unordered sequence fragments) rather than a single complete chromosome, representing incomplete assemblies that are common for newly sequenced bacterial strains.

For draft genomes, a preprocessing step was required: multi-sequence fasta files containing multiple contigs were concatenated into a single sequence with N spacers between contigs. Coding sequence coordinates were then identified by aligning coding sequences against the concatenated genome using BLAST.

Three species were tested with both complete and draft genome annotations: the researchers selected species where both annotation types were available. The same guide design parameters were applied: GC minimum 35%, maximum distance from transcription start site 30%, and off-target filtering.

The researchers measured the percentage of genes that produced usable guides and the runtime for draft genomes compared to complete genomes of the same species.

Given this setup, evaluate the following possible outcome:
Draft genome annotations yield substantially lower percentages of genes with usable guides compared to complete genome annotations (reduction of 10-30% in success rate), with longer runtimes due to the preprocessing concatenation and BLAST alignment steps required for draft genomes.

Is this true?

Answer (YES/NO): NO